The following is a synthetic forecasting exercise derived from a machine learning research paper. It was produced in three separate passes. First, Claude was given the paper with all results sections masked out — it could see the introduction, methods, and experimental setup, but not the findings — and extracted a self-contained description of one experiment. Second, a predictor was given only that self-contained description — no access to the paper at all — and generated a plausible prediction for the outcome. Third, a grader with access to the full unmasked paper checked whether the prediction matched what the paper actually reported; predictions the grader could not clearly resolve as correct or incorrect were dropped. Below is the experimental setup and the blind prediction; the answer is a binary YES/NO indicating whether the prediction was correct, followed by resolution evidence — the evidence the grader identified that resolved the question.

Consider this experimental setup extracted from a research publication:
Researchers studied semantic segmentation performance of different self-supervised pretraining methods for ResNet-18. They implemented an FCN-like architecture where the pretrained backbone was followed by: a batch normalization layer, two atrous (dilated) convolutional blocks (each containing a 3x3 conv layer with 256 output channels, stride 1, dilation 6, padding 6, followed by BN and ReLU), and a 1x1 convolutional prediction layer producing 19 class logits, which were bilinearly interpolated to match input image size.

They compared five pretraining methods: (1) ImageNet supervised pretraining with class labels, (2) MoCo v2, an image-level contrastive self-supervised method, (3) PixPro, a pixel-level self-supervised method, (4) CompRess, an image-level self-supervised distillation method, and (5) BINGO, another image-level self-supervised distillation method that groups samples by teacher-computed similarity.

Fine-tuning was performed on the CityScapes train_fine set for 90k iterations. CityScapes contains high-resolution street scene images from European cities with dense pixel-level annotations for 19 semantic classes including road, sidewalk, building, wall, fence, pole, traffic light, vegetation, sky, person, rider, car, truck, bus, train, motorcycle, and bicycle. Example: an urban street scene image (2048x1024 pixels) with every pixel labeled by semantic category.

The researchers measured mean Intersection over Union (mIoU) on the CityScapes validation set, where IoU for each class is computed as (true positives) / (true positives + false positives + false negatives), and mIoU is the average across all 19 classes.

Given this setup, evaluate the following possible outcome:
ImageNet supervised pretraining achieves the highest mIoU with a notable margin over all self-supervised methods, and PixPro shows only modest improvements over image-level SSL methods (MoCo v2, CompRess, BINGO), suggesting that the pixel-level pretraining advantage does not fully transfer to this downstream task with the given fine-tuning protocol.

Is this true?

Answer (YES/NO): NO